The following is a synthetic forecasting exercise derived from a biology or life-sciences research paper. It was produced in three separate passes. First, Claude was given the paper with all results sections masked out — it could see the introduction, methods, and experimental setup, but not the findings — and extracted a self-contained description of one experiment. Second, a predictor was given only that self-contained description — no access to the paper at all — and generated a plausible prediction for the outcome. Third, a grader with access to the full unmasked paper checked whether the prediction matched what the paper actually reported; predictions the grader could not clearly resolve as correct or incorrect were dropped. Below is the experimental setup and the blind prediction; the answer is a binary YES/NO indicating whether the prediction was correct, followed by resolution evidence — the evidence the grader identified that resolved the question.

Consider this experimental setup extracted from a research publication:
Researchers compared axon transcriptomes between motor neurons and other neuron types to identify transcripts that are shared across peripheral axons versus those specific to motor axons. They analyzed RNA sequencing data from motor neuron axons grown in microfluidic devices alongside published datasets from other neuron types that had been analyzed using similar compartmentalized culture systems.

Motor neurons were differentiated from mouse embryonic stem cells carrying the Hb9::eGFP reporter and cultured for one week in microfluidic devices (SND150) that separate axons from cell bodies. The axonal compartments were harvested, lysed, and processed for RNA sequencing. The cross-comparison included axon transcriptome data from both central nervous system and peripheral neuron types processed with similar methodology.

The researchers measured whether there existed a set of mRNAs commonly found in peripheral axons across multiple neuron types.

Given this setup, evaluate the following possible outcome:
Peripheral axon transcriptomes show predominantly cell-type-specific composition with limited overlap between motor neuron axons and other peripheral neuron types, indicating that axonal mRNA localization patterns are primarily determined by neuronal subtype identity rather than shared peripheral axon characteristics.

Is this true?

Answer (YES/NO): NO